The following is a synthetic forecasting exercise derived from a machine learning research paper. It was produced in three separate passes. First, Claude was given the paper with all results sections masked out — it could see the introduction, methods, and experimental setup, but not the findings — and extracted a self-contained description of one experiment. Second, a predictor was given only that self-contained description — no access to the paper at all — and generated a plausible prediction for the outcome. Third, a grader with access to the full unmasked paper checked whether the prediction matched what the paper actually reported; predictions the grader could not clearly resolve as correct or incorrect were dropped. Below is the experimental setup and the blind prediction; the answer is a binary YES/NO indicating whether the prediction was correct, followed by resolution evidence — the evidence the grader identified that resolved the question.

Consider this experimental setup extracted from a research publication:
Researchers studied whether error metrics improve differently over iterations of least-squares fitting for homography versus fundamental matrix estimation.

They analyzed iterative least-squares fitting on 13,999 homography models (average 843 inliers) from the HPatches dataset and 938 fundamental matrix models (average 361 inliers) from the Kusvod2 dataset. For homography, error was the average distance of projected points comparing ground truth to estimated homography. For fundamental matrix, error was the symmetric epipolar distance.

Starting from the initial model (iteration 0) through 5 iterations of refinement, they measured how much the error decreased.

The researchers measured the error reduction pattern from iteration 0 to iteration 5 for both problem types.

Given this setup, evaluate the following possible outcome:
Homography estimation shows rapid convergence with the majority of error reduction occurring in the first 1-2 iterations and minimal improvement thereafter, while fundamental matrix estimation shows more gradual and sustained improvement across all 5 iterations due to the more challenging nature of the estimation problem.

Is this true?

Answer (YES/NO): NO